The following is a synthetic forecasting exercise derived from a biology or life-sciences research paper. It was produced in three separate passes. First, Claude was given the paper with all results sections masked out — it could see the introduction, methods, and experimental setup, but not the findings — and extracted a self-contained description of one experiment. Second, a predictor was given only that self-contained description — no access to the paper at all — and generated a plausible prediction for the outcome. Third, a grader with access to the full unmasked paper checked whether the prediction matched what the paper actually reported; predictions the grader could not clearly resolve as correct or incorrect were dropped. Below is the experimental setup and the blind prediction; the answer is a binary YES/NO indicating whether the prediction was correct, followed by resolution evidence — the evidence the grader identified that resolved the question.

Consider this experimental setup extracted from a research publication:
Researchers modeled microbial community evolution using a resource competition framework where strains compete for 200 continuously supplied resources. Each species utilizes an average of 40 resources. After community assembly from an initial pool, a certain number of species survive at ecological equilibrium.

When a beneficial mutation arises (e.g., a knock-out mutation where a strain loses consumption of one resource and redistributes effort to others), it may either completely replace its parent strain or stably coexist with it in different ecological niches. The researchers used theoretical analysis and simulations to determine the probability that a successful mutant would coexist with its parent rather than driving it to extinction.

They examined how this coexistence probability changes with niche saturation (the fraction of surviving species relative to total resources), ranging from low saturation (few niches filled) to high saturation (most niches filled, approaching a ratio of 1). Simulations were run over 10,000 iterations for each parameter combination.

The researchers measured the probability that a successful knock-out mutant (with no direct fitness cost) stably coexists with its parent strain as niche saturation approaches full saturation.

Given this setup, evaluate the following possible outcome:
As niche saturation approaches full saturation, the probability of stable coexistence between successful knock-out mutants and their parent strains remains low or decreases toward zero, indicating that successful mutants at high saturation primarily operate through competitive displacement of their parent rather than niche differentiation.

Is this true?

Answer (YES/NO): NO